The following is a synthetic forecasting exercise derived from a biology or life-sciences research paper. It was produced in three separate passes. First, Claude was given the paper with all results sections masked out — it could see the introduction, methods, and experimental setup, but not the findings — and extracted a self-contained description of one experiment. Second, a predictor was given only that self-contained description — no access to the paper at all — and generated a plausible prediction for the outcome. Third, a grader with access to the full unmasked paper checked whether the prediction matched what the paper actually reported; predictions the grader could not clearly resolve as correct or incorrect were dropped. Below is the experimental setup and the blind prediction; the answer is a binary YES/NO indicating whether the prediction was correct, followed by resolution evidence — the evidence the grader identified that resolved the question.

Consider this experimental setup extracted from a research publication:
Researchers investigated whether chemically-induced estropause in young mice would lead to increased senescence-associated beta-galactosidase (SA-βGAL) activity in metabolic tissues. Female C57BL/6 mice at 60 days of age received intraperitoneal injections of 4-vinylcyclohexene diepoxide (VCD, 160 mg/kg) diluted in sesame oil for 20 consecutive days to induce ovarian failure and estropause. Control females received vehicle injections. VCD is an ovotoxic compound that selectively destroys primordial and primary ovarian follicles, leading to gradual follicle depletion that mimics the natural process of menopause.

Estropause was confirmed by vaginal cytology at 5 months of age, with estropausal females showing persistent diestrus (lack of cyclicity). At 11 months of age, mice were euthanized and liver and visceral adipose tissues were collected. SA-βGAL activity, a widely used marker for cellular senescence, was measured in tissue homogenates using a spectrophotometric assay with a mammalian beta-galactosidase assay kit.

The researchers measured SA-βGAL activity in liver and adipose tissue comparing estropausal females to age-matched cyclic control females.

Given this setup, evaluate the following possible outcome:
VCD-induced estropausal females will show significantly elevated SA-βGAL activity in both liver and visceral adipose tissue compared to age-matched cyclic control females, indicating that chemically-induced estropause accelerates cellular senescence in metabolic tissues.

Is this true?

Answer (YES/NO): NO